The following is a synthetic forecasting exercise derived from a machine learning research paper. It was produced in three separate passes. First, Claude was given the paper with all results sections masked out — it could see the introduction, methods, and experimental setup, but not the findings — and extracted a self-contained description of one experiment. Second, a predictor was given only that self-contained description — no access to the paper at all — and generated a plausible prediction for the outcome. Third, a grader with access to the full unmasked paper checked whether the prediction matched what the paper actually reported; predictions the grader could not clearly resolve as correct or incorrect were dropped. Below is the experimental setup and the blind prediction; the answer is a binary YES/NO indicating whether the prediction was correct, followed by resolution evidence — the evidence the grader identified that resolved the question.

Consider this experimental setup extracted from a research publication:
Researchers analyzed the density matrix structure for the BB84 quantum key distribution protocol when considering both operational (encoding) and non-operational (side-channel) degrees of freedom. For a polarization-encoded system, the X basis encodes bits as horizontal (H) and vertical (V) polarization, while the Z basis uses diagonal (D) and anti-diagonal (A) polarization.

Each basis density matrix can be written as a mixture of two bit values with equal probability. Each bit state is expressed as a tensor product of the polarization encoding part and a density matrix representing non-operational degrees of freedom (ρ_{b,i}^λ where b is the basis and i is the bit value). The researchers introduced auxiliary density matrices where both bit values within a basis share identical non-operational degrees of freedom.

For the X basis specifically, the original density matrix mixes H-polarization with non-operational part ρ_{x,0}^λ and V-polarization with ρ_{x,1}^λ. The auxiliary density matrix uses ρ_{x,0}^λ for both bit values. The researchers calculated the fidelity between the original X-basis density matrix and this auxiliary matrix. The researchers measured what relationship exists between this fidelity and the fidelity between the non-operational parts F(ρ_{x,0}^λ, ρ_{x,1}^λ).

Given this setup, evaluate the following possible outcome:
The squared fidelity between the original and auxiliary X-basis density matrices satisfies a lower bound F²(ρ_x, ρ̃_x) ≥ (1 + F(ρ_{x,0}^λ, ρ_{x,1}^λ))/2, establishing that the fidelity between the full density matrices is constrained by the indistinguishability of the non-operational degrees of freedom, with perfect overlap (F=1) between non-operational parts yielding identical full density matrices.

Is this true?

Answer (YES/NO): NO